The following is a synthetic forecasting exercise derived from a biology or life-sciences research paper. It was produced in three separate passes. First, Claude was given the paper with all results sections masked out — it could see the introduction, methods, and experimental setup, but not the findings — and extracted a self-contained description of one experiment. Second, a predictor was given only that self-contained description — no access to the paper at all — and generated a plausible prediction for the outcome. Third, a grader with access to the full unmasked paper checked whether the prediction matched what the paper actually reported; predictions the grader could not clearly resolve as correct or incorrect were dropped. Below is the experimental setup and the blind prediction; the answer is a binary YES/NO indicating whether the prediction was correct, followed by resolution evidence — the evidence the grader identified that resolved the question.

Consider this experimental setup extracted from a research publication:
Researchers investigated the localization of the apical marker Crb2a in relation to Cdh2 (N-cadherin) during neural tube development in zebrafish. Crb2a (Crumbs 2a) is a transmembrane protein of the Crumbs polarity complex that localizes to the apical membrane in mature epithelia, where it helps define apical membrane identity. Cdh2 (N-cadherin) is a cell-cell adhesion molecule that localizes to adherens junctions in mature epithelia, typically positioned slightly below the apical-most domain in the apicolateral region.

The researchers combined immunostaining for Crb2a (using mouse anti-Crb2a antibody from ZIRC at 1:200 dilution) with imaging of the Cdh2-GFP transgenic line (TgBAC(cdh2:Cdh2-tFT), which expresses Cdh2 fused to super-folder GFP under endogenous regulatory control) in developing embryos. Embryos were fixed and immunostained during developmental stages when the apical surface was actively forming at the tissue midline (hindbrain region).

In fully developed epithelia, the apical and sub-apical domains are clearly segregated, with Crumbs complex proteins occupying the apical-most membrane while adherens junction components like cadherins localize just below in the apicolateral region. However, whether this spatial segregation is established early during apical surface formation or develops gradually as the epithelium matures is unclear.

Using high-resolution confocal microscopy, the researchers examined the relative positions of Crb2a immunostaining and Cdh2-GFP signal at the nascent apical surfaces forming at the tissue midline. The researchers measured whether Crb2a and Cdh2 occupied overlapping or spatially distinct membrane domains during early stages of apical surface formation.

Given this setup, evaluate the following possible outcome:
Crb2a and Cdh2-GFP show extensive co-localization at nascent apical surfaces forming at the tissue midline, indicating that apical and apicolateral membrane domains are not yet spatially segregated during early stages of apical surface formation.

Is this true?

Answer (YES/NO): YES